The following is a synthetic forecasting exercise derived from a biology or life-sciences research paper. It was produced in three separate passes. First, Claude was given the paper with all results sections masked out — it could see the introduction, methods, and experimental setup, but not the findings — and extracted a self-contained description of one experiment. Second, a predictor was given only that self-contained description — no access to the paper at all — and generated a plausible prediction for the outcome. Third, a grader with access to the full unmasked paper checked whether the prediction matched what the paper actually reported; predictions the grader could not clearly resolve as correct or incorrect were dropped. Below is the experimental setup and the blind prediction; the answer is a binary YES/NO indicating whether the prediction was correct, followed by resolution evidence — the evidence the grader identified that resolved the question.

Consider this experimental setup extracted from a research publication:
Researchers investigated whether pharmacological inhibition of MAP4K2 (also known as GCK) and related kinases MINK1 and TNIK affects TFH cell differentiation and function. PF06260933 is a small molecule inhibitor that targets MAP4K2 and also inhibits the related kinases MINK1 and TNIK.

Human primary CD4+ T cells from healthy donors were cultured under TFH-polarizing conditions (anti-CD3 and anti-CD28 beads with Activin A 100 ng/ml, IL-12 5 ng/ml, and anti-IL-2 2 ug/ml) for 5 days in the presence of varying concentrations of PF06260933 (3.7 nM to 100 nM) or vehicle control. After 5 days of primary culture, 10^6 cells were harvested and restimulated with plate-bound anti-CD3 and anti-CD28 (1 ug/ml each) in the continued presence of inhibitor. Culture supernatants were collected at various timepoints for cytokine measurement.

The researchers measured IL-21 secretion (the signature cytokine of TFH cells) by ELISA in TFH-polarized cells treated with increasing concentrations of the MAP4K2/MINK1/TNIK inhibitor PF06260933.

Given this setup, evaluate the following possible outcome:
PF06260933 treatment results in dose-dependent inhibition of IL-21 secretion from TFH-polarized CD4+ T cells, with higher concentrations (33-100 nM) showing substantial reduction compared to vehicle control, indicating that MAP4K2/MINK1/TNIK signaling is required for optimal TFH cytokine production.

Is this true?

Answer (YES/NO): YES